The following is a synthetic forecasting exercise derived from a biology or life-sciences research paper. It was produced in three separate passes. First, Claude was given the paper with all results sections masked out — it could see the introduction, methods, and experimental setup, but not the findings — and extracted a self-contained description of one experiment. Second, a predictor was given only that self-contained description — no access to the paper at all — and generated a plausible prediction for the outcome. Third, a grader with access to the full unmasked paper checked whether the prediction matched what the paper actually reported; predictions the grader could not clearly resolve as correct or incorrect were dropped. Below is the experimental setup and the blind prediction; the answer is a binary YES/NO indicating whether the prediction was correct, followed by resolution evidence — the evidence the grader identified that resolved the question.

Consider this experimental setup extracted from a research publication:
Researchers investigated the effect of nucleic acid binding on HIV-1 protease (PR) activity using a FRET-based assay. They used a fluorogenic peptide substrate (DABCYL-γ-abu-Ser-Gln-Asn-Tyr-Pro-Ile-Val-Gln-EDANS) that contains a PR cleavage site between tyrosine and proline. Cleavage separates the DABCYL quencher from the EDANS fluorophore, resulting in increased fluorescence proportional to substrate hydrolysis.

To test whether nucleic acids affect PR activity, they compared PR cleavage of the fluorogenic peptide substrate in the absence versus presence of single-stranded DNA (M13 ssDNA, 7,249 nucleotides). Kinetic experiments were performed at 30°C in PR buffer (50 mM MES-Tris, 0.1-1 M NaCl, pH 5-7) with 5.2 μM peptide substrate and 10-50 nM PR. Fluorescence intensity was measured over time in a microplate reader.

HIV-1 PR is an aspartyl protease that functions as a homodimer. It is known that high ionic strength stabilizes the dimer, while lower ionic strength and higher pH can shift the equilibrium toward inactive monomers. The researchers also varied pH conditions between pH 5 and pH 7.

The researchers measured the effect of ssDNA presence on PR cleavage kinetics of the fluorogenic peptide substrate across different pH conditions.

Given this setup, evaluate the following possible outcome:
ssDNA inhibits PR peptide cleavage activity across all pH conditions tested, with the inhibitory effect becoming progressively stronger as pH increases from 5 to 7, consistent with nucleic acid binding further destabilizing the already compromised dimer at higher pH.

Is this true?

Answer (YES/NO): NO